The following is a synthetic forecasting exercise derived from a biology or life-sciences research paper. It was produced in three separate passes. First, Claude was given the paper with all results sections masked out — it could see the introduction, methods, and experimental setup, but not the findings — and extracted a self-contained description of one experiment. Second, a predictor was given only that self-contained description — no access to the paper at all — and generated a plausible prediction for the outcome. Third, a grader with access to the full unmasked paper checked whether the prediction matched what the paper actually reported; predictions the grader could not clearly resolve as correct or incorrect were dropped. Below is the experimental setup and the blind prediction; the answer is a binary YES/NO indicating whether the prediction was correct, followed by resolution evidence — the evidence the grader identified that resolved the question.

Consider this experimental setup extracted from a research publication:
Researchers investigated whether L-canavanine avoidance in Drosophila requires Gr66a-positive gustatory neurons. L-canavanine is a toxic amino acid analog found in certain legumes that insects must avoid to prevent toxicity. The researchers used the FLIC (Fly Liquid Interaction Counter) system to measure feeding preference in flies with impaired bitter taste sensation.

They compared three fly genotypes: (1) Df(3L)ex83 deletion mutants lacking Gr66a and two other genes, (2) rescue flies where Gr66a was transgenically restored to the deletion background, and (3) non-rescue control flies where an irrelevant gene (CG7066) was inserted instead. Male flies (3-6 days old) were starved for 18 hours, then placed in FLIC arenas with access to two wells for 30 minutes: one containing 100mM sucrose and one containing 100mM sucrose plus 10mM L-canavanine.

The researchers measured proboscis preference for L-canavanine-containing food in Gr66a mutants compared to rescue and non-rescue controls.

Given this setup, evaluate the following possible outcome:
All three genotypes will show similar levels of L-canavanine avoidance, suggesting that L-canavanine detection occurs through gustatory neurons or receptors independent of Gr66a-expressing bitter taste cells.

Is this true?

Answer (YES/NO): NO